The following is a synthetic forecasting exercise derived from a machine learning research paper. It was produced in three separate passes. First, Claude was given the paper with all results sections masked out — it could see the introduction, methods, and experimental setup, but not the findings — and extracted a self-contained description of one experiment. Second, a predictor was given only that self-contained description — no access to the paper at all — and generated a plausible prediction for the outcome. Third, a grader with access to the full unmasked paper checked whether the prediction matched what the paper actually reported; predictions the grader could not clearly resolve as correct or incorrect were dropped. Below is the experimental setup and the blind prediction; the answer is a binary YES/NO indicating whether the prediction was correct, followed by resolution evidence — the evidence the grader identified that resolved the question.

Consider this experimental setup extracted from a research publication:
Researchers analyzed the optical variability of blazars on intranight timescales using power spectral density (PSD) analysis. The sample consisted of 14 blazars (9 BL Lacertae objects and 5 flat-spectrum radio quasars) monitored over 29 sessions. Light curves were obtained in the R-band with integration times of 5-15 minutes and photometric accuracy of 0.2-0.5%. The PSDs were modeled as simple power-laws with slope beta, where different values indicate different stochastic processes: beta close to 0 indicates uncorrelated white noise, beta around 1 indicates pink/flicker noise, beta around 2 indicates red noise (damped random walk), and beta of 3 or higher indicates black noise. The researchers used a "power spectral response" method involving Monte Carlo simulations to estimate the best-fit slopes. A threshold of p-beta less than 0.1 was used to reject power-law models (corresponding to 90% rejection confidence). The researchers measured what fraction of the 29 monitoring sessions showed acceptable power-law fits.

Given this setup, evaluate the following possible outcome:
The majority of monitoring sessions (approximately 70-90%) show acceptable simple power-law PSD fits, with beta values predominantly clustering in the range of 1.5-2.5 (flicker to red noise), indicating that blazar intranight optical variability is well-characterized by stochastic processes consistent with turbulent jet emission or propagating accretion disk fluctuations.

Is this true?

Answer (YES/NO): NO